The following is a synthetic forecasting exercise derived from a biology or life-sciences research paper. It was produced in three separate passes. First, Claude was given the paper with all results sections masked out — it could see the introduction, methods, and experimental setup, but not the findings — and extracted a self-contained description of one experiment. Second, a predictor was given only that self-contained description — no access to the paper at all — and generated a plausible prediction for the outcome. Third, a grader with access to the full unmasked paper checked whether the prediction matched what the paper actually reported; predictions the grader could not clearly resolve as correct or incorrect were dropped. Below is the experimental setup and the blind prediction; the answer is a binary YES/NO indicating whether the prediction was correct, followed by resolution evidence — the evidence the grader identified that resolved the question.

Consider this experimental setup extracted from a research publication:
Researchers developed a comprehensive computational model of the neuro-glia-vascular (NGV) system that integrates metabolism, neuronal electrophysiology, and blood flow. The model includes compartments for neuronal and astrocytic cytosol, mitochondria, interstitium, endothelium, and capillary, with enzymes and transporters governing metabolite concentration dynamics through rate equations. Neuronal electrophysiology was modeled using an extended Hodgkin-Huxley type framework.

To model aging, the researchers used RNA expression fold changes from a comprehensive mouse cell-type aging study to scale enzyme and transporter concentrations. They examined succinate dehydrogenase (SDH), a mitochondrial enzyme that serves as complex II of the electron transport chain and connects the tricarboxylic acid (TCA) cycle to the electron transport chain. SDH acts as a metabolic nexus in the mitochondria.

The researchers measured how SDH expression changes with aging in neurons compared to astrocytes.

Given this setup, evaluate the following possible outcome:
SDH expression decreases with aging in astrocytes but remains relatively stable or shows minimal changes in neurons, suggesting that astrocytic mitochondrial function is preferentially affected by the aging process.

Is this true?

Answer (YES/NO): NO